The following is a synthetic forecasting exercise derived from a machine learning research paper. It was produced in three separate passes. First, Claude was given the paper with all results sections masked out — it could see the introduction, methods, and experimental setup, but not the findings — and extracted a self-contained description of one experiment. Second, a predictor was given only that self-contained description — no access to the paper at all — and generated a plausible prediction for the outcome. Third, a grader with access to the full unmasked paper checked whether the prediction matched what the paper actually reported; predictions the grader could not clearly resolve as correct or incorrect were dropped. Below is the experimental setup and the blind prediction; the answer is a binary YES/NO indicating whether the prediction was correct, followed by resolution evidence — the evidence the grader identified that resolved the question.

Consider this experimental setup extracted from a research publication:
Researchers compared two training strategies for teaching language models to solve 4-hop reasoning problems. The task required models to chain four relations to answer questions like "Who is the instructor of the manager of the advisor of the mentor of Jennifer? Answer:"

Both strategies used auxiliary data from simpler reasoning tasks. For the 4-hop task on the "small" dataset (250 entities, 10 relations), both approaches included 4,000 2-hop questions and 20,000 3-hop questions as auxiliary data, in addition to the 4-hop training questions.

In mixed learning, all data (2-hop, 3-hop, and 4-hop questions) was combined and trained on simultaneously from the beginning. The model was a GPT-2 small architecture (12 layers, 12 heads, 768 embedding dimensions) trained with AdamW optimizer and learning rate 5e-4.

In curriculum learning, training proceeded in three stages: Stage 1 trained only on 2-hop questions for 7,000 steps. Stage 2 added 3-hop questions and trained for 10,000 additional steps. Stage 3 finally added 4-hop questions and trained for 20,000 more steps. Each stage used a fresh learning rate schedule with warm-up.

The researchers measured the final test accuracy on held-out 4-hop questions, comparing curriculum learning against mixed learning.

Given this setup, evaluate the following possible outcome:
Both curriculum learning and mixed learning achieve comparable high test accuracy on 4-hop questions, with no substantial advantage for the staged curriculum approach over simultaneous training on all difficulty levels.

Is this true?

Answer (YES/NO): NO